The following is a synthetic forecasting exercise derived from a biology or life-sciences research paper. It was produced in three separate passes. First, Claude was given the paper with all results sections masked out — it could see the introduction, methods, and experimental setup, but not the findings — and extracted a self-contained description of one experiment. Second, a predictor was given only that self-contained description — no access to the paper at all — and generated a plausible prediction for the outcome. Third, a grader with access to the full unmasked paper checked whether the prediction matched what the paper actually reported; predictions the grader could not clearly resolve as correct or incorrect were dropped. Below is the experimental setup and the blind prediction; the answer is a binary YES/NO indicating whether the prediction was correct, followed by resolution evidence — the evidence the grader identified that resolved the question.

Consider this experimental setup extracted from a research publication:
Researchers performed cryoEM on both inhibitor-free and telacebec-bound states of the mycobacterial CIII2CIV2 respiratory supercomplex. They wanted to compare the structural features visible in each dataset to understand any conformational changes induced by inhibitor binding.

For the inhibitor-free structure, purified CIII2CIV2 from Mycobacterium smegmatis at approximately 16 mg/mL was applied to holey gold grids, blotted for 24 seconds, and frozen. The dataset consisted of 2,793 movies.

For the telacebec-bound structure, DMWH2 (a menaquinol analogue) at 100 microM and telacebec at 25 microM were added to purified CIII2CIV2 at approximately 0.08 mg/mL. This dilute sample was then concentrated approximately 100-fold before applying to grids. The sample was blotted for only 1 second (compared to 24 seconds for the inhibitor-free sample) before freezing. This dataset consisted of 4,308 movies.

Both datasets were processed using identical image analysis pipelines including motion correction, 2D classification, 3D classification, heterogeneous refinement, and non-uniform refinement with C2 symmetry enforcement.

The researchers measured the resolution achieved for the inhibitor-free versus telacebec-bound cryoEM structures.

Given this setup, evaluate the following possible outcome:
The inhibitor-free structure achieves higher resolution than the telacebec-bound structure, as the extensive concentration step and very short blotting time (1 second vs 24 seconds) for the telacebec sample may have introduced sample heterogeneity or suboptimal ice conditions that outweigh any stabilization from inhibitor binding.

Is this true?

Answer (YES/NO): NO